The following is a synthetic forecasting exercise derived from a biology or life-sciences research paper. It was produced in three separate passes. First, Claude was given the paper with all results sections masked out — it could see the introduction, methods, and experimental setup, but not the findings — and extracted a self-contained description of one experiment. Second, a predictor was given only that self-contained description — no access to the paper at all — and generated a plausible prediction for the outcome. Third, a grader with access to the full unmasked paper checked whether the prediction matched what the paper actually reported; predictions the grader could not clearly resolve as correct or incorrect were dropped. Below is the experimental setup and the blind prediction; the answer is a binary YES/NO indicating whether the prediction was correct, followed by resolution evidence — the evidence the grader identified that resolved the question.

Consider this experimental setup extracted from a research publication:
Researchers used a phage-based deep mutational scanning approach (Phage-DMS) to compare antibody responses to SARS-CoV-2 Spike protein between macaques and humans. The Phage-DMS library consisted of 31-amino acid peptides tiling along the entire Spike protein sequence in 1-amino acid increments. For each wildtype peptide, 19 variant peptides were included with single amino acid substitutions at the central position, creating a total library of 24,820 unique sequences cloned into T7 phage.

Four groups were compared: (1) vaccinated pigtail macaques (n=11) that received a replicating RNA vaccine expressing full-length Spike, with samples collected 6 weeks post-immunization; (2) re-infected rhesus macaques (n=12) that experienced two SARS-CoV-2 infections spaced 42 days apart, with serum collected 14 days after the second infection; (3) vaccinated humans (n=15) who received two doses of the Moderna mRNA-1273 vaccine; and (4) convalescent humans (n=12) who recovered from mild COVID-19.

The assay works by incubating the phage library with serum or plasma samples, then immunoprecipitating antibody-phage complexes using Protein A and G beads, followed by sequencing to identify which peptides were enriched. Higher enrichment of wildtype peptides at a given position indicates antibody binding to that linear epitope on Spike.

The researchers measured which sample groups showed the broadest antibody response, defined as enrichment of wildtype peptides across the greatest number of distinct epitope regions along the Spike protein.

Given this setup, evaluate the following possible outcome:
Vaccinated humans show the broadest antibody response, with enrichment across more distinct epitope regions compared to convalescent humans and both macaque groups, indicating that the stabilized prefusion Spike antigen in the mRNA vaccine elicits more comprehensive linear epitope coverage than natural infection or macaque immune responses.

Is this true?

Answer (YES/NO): NO